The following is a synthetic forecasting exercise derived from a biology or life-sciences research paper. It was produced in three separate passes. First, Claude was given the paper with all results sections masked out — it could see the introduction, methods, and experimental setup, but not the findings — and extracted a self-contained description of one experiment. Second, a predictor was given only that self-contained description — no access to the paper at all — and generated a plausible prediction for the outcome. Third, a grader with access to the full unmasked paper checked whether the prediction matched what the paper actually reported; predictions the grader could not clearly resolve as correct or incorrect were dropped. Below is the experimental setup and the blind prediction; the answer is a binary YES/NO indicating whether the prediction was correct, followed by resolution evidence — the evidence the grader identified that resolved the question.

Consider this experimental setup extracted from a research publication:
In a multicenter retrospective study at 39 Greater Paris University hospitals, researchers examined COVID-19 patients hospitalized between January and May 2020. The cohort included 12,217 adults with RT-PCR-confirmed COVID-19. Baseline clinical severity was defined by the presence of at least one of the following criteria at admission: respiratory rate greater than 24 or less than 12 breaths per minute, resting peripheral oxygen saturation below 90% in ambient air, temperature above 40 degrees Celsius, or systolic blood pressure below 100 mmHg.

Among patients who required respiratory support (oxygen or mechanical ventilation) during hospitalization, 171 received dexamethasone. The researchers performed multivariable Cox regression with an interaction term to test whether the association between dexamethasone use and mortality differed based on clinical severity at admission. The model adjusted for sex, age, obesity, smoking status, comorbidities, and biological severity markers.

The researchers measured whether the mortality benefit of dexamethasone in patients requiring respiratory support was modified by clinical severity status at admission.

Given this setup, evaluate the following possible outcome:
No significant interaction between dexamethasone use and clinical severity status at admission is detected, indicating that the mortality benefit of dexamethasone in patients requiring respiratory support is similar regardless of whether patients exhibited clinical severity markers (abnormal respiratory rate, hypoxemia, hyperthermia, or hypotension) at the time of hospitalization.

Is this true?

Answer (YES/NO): YES